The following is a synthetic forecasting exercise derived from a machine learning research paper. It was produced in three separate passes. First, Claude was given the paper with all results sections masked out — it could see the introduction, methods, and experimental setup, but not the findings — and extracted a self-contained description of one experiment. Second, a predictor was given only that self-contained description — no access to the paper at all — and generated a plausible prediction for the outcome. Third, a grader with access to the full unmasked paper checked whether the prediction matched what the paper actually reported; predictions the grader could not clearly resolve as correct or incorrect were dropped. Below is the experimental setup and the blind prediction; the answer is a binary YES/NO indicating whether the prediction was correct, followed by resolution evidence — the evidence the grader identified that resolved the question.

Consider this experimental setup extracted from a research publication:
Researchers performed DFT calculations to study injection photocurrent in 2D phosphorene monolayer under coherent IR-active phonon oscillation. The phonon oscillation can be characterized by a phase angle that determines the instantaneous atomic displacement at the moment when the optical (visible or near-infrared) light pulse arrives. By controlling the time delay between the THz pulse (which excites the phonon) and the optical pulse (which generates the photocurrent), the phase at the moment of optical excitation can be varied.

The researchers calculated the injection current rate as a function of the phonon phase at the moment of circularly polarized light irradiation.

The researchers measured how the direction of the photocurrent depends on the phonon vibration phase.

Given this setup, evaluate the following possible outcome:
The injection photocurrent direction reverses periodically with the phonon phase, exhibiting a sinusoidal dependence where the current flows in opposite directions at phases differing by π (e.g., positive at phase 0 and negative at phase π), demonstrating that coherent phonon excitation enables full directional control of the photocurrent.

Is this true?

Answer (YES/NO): YES